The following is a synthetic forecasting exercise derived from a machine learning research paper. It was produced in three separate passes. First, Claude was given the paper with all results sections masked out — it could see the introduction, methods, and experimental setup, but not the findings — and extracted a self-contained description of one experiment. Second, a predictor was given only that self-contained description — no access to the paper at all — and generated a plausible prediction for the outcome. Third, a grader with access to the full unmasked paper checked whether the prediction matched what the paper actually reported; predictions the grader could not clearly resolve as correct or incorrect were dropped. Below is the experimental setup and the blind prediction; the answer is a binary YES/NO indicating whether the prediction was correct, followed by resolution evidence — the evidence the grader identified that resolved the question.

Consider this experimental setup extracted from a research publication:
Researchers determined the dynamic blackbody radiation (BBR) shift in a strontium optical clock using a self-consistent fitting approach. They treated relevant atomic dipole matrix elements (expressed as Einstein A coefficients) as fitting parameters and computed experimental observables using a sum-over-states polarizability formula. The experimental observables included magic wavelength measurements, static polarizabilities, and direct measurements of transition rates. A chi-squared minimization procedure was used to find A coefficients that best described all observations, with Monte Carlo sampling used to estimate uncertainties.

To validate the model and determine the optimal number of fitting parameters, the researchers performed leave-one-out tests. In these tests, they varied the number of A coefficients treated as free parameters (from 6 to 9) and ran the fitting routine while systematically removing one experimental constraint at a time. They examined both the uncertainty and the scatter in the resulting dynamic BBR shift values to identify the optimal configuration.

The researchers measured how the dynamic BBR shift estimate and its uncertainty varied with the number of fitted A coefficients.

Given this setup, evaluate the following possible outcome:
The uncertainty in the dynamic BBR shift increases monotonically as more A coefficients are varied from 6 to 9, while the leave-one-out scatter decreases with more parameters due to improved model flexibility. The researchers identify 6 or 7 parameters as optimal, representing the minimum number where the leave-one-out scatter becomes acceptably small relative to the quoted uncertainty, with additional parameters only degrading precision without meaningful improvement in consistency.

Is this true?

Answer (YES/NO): NO